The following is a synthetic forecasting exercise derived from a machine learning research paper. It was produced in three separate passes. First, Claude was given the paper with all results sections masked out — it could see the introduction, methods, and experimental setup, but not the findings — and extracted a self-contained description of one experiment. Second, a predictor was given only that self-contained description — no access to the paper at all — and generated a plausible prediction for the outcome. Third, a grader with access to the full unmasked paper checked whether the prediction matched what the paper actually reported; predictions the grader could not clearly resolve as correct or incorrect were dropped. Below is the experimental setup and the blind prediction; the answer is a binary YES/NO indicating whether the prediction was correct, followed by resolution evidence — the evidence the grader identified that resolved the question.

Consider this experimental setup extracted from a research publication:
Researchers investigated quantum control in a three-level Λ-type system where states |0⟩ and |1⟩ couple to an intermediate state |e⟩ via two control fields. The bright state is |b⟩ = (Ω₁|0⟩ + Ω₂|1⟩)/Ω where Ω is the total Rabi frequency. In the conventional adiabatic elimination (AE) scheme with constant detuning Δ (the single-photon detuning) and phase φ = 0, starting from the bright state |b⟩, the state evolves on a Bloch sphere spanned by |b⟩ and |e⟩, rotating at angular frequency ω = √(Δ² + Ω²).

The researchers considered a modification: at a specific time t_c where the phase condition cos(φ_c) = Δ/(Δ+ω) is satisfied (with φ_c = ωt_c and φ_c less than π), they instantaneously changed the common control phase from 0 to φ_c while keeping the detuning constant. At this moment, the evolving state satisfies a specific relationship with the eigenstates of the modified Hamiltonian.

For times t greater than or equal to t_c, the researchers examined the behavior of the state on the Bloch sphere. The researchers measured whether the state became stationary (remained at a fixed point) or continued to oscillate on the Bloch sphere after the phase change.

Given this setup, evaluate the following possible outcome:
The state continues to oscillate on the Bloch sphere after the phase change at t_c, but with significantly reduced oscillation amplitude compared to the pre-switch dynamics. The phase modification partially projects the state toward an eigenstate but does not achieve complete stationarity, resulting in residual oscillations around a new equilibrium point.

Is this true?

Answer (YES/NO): NO